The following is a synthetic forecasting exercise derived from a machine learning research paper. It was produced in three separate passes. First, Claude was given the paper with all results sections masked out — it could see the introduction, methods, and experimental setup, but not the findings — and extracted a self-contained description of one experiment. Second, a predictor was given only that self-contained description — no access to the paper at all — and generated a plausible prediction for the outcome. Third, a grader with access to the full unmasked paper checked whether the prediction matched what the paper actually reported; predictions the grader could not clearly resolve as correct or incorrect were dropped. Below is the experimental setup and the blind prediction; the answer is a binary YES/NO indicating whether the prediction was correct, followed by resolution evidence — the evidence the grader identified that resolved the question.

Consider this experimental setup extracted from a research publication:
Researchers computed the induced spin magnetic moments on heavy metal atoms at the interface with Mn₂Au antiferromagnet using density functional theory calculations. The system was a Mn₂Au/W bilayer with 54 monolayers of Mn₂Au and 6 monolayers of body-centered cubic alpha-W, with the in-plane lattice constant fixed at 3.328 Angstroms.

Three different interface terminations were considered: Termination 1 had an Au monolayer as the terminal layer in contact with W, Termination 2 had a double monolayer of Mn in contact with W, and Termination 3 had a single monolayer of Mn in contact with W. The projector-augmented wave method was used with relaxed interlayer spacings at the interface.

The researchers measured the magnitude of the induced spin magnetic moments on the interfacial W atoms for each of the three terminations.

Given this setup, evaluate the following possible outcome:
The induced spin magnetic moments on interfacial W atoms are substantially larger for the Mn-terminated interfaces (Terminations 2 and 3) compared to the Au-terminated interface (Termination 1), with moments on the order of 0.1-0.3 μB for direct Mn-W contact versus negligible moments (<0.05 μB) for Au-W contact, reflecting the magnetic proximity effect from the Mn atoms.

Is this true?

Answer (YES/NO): NO